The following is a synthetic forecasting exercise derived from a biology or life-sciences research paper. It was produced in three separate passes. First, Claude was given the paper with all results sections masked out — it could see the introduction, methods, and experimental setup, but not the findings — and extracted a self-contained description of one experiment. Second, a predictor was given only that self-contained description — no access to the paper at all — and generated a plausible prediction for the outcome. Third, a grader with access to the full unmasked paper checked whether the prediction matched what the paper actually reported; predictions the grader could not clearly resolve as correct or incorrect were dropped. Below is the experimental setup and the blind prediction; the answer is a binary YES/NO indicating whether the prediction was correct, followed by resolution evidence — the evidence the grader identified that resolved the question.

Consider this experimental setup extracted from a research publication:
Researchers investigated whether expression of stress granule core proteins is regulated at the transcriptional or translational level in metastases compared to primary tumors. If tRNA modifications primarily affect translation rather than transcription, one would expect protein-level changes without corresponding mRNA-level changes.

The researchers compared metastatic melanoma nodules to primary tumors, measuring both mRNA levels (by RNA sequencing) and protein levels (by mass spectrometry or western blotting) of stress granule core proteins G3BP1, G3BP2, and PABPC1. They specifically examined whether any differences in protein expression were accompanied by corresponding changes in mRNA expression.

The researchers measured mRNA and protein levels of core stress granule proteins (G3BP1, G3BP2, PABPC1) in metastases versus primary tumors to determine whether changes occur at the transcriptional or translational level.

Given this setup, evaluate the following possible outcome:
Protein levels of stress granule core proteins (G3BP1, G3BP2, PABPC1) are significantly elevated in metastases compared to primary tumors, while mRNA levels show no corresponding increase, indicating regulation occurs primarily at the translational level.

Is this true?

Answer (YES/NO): YES